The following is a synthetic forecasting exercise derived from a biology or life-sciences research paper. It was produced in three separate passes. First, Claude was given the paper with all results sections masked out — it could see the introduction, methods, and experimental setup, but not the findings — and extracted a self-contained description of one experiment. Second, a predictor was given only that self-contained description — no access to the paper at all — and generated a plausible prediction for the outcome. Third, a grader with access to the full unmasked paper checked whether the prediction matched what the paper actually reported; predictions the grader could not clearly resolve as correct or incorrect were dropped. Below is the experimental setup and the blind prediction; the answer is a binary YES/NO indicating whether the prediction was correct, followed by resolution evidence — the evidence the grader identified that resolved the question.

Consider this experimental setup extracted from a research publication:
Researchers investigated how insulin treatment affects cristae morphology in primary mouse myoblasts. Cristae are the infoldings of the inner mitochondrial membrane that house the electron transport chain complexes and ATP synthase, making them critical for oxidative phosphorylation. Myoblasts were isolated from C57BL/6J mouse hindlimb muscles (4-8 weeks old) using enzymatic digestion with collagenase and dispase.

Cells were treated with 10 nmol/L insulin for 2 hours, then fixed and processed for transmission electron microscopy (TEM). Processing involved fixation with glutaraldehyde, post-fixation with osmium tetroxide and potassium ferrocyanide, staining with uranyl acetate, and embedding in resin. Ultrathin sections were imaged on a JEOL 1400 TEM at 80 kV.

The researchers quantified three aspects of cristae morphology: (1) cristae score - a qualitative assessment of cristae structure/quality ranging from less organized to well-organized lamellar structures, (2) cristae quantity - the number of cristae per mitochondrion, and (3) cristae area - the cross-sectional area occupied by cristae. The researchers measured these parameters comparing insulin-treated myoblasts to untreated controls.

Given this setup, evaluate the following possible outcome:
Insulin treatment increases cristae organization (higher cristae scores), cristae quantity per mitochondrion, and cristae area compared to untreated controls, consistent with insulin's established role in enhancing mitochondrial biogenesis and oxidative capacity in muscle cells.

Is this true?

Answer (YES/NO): NO